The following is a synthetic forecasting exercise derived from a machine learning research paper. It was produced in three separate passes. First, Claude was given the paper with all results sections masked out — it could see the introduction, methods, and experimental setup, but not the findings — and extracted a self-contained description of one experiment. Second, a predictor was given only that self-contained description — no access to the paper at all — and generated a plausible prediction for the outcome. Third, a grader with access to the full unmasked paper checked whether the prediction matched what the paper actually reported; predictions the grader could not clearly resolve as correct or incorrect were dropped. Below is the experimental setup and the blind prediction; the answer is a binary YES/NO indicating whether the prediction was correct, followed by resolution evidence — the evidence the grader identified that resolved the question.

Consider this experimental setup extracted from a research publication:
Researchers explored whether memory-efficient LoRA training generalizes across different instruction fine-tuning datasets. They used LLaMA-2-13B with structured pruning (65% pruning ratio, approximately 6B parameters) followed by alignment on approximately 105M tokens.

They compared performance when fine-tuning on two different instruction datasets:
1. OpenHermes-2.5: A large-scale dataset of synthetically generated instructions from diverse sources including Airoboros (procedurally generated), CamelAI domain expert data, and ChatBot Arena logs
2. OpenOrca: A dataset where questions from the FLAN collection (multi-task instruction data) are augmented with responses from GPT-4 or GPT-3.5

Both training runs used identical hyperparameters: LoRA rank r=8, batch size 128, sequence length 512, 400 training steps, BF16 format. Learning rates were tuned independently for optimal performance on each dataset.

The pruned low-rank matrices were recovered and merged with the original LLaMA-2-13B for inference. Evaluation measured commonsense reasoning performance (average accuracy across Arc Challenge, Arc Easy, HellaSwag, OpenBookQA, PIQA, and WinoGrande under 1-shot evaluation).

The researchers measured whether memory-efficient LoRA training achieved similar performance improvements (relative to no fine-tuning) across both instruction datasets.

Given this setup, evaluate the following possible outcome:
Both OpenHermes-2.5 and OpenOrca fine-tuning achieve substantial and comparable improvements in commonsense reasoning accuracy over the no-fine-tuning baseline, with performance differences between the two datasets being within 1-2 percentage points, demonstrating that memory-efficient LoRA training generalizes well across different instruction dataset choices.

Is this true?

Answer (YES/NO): NO